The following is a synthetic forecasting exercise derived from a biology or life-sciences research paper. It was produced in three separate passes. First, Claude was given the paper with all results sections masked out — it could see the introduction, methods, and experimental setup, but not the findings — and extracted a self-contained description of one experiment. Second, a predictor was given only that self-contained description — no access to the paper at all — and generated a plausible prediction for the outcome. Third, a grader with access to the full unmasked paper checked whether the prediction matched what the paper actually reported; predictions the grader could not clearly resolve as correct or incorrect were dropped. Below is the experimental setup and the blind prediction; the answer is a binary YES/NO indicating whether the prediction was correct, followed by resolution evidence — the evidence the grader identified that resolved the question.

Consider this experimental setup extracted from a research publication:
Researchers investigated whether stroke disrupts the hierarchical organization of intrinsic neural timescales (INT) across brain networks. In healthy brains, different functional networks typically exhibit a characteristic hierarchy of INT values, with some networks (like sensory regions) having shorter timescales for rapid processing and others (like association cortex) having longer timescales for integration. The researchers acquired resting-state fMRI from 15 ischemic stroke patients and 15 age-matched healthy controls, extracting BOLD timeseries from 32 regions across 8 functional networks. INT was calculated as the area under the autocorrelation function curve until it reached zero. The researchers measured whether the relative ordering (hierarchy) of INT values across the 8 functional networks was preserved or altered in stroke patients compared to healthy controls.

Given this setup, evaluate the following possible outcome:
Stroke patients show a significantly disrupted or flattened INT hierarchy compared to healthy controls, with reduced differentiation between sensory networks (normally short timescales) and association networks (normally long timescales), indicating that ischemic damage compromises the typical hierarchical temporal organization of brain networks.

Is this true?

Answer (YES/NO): NO